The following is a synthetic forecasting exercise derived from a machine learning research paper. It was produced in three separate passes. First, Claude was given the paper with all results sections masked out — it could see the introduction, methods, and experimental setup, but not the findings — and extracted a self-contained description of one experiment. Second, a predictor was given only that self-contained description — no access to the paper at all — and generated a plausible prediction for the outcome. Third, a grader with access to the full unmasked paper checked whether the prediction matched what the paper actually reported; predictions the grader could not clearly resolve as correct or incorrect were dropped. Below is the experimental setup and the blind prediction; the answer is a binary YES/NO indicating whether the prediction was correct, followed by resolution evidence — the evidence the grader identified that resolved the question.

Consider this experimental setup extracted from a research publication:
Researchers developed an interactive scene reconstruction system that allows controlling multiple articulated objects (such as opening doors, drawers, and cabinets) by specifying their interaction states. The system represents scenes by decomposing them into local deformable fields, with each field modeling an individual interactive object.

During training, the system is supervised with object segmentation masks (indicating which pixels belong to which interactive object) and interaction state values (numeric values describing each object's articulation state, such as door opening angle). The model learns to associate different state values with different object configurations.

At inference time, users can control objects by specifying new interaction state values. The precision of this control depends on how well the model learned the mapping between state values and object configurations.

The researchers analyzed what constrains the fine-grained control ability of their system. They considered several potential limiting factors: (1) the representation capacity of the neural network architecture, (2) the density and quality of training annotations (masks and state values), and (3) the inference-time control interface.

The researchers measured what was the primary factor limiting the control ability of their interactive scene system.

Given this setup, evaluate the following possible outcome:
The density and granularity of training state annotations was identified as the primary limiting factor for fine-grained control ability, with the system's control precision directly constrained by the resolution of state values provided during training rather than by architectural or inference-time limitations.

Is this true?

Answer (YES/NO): YES